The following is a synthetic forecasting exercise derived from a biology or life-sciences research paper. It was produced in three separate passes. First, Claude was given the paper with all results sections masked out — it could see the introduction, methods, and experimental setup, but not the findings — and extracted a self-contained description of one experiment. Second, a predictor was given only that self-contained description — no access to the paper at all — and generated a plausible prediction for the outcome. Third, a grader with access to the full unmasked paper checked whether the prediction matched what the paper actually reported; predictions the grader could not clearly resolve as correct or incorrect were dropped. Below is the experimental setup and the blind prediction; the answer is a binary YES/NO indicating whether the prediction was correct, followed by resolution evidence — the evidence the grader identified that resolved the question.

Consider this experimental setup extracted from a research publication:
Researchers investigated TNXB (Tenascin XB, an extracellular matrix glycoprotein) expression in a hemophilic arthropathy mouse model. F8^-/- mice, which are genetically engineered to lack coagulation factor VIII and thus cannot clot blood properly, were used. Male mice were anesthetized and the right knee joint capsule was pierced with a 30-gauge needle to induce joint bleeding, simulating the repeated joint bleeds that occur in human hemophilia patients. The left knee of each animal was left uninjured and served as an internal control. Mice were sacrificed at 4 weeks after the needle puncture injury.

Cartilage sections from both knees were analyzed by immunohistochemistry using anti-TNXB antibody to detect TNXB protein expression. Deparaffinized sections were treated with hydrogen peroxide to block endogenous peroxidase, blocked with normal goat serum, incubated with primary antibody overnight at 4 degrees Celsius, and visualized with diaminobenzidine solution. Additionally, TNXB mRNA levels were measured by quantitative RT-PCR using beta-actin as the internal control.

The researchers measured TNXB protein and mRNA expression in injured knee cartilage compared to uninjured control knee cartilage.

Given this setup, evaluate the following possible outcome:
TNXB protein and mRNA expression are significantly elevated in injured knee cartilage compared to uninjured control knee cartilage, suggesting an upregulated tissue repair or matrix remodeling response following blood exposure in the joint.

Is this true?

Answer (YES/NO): NO